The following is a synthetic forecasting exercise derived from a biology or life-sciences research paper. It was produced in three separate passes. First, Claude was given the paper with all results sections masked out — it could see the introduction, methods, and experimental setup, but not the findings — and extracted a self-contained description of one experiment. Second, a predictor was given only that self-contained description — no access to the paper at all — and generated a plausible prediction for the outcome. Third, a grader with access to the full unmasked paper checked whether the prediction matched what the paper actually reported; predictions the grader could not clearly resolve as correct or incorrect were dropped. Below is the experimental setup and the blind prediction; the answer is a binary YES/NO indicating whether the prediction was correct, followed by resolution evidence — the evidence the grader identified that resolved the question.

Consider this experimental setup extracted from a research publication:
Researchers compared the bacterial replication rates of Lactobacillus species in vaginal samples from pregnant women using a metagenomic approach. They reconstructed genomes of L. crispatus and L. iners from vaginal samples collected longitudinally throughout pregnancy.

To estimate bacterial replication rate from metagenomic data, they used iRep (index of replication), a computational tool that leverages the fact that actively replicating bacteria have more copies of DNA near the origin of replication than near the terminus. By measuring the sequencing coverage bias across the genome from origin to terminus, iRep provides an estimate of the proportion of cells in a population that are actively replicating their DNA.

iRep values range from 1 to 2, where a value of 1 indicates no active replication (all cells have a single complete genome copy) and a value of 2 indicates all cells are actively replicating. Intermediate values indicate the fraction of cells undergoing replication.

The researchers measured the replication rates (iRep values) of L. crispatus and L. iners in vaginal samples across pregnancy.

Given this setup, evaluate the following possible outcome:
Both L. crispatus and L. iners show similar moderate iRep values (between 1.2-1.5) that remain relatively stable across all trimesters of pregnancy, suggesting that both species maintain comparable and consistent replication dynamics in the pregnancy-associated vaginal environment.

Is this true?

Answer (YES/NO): NO